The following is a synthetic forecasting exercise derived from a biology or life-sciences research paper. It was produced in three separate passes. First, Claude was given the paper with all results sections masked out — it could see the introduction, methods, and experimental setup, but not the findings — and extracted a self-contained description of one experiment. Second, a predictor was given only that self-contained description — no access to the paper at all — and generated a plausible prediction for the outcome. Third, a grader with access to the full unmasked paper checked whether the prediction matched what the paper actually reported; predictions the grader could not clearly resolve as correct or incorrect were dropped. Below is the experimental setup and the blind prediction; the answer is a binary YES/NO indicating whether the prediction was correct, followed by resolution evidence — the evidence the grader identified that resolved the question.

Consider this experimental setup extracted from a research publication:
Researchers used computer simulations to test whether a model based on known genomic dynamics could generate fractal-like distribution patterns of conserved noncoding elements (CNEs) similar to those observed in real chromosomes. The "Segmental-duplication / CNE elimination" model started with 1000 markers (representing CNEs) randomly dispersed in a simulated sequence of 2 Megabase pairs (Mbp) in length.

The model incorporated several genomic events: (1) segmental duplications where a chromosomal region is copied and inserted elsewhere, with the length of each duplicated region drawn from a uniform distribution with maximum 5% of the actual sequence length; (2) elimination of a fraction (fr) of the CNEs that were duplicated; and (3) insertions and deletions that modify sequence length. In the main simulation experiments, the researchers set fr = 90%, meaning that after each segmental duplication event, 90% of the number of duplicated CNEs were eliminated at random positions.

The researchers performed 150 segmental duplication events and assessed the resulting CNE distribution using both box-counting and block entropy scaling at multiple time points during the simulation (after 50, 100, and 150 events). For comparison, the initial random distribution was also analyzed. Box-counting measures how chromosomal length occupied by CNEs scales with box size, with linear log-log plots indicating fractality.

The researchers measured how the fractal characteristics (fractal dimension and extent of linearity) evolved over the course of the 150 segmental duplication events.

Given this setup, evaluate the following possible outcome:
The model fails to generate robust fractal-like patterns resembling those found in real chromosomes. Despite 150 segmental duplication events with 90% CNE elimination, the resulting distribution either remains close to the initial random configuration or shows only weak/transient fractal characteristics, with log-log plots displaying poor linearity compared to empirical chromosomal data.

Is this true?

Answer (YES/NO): NO